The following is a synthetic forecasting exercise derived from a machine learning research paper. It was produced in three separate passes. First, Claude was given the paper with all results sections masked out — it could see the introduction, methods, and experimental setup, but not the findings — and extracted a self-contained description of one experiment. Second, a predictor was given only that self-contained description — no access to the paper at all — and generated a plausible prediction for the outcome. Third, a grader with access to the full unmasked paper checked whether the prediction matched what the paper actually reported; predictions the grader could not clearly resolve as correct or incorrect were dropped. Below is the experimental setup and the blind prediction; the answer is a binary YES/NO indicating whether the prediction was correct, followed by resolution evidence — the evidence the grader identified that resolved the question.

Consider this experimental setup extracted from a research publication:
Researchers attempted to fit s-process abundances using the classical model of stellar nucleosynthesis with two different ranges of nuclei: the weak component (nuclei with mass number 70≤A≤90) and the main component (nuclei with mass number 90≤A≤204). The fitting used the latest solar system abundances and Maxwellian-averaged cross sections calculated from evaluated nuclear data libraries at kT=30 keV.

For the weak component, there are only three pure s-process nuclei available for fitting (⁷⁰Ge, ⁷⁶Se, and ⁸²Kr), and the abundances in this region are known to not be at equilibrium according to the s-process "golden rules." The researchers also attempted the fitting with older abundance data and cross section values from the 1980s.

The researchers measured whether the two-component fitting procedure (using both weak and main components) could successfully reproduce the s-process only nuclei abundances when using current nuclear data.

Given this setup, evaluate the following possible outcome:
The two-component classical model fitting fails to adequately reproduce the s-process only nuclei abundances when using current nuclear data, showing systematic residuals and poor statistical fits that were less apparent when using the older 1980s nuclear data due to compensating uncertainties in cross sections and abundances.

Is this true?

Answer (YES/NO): NO